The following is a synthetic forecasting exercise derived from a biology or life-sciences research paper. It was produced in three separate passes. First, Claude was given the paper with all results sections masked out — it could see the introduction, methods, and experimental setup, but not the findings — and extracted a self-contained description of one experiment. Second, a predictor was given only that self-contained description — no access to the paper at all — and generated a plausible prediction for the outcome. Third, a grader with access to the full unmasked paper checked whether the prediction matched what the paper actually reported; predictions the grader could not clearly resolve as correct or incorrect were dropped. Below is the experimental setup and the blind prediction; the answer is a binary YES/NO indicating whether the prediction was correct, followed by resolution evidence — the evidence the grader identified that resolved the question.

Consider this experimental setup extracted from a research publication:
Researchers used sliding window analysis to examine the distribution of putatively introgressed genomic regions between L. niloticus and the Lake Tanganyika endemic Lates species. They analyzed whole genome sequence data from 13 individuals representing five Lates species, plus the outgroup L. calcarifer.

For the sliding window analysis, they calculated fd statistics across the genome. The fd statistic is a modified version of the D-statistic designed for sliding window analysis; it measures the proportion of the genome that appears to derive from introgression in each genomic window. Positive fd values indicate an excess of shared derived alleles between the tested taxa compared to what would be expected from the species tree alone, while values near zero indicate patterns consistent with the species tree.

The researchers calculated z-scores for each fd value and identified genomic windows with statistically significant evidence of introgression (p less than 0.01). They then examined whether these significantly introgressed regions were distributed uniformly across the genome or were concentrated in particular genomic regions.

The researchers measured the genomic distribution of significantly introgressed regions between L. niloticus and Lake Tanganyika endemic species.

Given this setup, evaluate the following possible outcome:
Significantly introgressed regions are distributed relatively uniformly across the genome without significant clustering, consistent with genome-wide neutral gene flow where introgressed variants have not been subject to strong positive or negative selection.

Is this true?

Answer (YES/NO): NO